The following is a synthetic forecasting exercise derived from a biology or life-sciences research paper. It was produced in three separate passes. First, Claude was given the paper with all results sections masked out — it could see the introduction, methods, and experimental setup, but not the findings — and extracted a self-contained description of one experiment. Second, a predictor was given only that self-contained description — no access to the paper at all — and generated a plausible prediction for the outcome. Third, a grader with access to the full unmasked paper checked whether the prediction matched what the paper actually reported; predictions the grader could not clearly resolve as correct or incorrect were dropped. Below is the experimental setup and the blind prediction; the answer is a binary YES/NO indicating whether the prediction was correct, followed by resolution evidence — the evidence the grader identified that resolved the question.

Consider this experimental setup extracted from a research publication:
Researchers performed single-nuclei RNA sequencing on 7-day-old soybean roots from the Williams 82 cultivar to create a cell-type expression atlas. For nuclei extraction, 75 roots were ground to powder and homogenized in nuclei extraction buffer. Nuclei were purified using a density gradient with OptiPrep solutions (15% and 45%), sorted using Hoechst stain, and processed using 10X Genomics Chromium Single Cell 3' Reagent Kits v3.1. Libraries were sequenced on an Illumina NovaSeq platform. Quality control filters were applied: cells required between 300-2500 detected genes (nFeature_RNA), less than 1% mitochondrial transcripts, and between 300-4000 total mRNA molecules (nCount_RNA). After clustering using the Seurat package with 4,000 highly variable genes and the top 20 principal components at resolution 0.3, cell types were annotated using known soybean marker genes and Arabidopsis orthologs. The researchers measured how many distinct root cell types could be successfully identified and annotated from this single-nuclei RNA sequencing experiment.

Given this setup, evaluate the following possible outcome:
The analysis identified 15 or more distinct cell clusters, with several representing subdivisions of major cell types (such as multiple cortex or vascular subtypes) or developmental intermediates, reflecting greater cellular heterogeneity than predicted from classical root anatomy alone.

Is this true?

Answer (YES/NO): NO